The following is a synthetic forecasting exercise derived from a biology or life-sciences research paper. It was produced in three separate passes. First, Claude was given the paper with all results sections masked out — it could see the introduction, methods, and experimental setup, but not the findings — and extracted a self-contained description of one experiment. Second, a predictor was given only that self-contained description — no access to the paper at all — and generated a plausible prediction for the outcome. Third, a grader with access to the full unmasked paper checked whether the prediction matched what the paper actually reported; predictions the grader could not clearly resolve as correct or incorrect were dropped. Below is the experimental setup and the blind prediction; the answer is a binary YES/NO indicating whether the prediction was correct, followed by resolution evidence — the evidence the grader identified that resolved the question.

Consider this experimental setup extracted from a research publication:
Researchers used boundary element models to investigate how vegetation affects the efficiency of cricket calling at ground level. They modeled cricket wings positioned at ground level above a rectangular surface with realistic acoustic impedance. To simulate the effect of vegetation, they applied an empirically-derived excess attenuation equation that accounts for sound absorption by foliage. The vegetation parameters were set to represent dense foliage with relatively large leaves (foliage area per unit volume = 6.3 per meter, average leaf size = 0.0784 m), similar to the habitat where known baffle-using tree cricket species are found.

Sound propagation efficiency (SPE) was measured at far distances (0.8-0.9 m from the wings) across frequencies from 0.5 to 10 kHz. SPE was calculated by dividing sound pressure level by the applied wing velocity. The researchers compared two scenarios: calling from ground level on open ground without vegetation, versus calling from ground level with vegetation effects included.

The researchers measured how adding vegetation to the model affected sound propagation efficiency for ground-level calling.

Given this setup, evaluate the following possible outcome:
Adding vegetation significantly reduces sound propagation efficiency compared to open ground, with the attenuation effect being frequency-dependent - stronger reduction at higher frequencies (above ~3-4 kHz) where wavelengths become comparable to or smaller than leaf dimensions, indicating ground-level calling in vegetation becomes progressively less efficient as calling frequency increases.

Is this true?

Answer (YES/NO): NO